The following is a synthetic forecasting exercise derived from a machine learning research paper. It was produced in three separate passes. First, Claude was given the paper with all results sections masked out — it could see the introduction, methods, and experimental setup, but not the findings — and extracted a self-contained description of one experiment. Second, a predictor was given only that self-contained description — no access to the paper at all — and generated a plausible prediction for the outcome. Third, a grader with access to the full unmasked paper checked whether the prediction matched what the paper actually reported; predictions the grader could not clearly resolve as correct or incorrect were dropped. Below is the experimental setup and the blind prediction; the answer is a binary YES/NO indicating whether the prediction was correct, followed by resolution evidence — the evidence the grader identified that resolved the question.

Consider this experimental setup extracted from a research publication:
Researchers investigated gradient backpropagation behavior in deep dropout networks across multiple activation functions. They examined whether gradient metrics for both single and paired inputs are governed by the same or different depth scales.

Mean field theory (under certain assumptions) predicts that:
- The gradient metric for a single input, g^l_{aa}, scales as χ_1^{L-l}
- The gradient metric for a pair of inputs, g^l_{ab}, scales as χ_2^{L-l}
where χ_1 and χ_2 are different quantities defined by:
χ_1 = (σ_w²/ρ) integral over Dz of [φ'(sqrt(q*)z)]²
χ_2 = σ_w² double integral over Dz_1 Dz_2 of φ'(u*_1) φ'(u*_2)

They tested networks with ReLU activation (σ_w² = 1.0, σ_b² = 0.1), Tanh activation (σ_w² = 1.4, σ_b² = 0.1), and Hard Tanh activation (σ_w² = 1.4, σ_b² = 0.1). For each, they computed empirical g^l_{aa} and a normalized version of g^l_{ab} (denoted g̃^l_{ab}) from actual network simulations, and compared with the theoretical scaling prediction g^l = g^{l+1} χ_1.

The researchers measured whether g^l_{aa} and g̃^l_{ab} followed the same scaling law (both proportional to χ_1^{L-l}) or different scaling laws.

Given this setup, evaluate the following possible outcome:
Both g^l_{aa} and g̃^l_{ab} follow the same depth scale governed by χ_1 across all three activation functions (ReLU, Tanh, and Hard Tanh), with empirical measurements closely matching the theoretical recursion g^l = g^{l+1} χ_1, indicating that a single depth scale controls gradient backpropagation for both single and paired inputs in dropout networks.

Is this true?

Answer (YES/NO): YES